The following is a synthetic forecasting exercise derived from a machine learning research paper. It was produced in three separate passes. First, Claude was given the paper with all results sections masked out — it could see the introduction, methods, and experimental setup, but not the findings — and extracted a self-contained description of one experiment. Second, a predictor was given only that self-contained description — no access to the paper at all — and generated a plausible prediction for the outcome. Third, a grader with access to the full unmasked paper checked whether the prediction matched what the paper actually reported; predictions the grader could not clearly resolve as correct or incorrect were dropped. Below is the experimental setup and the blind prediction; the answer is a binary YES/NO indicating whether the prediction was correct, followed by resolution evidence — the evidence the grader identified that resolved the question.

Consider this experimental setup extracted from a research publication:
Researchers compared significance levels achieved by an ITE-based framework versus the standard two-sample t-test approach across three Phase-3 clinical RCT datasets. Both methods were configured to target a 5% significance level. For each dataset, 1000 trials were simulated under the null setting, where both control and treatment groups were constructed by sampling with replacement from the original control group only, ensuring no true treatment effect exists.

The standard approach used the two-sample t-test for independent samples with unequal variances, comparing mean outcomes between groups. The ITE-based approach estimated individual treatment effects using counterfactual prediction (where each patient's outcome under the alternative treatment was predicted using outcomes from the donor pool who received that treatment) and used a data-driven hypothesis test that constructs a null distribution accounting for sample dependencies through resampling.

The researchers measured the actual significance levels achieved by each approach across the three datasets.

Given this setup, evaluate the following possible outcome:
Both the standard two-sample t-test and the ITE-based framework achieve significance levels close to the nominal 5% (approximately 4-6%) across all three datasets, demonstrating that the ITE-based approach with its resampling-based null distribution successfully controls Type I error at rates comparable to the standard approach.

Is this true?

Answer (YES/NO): YES